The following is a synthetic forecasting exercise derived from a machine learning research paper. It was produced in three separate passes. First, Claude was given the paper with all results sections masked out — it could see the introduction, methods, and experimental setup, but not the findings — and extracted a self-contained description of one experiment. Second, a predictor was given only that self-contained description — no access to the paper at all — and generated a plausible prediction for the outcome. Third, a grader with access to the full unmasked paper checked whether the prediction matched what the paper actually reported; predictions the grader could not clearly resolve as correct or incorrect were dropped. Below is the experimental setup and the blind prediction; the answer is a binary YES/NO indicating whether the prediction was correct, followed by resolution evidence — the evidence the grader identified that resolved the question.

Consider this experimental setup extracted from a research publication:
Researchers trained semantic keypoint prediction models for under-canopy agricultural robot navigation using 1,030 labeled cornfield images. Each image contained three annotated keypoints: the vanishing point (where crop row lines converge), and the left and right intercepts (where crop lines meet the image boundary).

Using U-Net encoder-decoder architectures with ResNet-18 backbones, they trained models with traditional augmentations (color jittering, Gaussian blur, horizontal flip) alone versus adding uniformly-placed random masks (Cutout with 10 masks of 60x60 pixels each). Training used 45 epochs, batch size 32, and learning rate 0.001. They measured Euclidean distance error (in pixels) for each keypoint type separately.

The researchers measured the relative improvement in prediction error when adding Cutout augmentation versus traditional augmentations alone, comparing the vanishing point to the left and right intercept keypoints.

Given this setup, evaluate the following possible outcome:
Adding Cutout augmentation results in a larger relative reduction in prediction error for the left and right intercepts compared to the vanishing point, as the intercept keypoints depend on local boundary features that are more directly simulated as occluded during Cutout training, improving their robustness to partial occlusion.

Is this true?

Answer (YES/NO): NO